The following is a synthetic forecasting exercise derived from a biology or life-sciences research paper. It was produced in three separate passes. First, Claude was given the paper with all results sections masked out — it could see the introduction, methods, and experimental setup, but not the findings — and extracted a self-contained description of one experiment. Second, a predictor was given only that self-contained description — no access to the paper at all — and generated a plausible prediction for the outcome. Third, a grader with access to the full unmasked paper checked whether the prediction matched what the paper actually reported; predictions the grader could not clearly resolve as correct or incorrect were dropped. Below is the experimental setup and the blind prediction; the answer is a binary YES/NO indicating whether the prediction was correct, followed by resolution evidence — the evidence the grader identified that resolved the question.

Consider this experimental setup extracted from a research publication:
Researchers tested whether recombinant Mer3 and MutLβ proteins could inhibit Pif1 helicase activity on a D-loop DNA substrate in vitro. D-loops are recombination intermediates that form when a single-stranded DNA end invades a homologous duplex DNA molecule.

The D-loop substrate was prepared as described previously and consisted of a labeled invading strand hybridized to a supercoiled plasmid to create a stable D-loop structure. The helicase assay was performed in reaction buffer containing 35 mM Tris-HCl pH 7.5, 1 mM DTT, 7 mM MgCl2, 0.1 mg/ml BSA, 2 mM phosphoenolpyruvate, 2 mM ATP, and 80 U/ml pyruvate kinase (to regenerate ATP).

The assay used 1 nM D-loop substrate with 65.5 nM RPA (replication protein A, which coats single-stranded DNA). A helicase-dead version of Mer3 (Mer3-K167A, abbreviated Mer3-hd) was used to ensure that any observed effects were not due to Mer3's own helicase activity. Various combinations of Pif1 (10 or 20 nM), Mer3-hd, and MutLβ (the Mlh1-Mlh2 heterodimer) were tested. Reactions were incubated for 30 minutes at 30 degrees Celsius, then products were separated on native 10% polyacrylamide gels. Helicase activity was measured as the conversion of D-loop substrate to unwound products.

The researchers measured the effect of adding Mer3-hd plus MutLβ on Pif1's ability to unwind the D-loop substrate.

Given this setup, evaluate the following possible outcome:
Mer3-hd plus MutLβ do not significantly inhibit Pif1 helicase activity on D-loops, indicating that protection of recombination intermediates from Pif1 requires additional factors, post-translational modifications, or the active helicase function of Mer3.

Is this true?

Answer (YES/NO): NO